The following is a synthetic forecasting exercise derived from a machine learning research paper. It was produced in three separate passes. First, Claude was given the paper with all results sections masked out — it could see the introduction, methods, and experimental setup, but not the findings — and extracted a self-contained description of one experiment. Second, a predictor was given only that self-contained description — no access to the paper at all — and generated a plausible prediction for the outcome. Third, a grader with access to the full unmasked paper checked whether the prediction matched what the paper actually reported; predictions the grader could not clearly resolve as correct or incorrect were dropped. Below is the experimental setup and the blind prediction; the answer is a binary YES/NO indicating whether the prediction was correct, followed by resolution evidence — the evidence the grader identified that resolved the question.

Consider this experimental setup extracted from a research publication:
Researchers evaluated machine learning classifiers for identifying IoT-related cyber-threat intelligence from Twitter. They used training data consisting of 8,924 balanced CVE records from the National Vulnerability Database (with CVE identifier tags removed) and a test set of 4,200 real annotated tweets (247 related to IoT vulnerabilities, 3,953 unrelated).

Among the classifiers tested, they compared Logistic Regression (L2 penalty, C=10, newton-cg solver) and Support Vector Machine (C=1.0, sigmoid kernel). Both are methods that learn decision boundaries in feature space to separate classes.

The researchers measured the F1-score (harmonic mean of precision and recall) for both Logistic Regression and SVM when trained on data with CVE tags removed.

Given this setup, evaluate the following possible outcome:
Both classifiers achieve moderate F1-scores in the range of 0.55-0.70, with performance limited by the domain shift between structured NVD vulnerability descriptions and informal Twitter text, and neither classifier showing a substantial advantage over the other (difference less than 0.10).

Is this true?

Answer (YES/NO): YES